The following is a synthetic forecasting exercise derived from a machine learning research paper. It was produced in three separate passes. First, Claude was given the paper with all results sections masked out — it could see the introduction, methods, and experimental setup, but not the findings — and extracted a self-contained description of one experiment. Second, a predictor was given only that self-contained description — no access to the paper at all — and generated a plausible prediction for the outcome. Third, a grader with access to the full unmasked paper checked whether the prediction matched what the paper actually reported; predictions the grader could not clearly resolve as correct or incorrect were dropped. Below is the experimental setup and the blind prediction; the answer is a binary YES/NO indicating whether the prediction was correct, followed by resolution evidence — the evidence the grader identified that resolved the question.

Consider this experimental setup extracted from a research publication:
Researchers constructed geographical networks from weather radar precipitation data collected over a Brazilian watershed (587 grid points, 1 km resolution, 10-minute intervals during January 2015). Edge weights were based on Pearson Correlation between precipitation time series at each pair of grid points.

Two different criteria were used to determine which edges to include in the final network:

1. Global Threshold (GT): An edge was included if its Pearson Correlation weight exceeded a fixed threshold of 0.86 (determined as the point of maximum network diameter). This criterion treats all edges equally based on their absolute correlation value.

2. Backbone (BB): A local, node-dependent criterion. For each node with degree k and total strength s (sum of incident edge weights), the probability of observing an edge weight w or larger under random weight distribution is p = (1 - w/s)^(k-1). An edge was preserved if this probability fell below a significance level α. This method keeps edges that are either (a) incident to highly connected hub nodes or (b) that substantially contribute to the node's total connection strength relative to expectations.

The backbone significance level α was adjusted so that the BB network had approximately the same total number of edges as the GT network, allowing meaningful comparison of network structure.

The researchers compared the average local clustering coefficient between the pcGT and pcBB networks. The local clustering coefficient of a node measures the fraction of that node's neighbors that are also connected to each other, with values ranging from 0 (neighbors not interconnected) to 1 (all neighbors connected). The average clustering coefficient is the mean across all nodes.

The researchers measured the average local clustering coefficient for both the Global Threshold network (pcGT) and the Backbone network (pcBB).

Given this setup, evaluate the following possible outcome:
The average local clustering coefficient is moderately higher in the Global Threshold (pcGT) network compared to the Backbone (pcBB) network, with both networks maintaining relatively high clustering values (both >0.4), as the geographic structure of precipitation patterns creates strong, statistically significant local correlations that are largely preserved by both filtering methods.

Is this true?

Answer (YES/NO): NO